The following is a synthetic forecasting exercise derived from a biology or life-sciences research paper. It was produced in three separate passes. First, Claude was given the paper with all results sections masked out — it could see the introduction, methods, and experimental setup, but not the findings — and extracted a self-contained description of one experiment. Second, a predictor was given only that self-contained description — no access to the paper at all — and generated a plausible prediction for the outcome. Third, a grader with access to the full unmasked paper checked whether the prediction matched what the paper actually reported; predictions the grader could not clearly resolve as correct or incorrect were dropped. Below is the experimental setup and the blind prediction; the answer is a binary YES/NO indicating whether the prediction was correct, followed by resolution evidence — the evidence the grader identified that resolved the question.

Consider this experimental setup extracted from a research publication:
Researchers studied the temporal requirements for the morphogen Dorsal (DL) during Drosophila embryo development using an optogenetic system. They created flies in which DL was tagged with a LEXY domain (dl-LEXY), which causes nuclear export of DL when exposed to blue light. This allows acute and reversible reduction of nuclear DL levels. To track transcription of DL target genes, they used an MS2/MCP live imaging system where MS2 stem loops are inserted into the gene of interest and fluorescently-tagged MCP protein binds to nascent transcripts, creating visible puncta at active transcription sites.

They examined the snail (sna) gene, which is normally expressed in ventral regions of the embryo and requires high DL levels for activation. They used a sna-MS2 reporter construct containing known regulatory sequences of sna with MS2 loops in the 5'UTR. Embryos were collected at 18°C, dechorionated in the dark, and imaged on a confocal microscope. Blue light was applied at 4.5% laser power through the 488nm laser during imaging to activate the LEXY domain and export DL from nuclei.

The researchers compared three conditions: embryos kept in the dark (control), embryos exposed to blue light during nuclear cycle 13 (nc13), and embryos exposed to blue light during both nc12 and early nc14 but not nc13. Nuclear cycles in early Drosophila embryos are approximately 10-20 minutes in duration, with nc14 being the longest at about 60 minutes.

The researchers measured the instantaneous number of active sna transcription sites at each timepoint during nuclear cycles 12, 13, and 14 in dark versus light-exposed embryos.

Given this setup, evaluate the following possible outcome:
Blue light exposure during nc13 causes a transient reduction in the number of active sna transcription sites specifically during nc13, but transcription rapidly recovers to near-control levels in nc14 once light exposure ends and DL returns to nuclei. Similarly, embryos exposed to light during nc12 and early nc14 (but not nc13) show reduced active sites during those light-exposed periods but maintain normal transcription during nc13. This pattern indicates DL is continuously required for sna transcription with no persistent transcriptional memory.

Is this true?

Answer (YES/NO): NO